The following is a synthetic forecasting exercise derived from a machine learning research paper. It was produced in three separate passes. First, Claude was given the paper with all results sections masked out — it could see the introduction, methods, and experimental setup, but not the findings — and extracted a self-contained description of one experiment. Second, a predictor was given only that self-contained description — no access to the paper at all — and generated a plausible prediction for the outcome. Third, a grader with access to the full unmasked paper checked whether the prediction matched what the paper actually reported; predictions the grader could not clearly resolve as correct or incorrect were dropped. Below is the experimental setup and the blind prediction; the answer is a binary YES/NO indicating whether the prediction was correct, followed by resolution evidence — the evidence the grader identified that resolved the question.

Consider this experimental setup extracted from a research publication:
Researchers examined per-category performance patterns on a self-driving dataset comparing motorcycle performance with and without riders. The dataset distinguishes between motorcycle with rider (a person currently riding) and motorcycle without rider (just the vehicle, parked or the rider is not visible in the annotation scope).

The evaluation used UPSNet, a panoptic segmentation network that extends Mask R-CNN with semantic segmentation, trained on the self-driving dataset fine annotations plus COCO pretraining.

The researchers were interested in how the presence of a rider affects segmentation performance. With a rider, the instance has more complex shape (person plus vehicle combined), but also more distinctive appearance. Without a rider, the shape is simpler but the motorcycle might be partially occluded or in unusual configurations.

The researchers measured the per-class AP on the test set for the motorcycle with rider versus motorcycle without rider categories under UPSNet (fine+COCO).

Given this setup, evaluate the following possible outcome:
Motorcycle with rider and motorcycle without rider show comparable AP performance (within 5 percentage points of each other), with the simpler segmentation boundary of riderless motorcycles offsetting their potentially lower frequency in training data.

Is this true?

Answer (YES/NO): NO